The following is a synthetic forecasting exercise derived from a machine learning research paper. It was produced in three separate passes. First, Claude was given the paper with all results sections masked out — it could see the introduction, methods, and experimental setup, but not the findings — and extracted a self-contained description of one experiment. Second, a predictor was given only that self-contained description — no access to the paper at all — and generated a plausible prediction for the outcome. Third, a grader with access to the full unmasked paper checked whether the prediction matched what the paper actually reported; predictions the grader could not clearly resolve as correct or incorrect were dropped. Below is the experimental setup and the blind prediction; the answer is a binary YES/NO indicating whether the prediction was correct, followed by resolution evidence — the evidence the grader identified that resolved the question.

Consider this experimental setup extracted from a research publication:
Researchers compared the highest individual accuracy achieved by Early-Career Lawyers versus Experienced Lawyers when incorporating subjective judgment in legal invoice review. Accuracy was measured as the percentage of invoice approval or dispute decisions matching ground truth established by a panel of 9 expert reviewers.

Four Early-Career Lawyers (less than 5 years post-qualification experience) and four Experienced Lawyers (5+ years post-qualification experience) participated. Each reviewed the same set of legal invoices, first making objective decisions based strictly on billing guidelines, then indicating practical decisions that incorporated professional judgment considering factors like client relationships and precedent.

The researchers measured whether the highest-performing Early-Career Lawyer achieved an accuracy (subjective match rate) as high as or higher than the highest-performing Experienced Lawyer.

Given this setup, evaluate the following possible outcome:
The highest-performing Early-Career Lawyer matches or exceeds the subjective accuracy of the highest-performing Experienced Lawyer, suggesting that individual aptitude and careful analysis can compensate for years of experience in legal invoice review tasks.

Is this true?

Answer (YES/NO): YES